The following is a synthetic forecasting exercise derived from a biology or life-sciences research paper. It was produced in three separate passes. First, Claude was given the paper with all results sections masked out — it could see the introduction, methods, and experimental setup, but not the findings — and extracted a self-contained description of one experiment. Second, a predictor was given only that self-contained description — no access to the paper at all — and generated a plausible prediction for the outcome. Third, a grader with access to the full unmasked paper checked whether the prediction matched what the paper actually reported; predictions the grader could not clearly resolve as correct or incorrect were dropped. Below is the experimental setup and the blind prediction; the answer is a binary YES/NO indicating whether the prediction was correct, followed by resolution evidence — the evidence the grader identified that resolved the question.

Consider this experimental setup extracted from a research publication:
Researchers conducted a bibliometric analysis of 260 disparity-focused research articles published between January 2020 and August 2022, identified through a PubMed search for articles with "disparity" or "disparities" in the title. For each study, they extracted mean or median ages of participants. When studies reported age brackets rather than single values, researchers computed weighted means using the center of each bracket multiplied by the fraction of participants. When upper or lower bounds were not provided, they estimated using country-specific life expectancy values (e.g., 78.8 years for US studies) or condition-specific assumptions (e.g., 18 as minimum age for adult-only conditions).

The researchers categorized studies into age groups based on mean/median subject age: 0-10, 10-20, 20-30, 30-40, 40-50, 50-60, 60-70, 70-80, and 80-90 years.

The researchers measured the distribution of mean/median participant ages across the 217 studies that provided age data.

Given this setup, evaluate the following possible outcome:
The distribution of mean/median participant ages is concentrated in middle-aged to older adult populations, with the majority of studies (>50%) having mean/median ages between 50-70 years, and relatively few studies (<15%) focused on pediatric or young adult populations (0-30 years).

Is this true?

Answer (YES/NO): NO